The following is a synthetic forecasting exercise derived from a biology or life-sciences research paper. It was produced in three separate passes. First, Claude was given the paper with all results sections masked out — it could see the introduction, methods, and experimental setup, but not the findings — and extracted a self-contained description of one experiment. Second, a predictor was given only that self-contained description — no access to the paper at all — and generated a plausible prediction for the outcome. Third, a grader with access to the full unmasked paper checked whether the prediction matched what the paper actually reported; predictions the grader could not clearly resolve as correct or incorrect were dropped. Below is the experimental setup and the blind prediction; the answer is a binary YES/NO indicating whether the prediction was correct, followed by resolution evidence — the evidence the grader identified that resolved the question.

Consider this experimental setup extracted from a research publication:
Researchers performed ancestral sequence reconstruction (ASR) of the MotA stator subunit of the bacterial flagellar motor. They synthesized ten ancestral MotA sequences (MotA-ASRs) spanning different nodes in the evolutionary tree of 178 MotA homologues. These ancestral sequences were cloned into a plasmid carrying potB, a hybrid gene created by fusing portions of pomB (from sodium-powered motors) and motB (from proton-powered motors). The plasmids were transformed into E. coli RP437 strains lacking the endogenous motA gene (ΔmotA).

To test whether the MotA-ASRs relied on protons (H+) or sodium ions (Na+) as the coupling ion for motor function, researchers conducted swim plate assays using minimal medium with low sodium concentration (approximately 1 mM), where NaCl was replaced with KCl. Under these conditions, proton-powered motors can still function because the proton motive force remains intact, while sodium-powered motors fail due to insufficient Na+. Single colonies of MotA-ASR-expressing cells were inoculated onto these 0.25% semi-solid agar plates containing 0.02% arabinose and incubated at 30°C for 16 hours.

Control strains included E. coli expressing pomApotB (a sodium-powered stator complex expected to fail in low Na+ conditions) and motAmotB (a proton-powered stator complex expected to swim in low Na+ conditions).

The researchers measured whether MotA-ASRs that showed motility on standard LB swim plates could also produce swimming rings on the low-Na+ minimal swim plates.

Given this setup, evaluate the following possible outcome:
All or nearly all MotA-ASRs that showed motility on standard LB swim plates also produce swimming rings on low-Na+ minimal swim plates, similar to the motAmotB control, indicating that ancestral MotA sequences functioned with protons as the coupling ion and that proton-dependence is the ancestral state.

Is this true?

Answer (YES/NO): NO